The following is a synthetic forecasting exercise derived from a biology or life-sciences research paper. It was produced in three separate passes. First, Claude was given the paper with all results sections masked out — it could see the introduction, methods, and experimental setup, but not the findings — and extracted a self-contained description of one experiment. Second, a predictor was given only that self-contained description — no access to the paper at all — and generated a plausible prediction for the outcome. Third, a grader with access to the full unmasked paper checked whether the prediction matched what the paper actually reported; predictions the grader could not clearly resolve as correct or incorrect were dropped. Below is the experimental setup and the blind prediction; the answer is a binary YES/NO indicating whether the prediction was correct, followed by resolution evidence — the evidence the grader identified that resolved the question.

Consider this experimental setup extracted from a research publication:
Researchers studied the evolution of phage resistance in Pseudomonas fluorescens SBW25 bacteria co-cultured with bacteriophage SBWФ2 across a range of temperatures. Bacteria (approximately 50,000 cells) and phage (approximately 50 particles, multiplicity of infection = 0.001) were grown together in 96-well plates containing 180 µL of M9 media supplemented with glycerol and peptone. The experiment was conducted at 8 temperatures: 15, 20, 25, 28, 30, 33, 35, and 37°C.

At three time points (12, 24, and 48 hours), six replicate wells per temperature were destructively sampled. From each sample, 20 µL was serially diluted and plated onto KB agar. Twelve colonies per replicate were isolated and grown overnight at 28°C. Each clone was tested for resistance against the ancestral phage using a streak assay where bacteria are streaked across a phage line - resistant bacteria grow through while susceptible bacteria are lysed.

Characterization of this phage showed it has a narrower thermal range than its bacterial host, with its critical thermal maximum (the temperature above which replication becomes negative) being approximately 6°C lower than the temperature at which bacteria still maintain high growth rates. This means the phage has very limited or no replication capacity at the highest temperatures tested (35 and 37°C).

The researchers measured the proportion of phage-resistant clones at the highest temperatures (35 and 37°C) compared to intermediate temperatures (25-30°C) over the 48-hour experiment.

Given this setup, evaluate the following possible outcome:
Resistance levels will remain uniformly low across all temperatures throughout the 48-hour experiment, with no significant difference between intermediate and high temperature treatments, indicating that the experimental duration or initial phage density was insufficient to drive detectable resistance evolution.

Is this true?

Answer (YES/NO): NO